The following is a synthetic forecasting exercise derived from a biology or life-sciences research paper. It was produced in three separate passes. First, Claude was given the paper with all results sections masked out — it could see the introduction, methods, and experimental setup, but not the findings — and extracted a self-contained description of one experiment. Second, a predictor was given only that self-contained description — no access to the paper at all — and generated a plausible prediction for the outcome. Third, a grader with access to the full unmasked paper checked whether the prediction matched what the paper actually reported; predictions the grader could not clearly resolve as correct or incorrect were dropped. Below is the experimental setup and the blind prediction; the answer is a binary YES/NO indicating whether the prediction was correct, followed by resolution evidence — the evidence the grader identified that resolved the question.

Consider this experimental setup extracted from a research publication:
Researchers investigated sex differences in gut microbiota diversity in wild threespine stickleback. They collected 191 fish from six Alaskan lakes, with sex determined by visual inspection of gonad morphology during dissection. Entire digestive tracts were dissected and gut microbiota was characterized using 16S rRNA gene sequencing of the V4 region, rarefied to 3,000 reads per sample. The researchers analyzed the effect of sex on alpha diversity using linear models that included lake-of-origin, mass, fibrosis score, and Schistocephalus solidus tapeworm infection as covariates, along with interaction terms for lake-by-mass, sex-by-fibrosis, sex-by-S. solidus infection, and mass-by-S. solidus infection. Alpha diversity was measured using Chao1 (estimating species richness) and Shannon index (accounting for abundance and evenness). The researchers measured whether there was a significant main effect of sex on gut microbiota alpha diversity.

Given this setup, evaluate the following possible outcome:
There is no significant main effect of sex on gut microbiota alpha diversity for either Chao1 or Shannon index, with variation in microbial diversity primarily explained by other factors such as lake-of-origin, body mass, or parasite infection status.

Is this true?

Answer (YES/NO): NO